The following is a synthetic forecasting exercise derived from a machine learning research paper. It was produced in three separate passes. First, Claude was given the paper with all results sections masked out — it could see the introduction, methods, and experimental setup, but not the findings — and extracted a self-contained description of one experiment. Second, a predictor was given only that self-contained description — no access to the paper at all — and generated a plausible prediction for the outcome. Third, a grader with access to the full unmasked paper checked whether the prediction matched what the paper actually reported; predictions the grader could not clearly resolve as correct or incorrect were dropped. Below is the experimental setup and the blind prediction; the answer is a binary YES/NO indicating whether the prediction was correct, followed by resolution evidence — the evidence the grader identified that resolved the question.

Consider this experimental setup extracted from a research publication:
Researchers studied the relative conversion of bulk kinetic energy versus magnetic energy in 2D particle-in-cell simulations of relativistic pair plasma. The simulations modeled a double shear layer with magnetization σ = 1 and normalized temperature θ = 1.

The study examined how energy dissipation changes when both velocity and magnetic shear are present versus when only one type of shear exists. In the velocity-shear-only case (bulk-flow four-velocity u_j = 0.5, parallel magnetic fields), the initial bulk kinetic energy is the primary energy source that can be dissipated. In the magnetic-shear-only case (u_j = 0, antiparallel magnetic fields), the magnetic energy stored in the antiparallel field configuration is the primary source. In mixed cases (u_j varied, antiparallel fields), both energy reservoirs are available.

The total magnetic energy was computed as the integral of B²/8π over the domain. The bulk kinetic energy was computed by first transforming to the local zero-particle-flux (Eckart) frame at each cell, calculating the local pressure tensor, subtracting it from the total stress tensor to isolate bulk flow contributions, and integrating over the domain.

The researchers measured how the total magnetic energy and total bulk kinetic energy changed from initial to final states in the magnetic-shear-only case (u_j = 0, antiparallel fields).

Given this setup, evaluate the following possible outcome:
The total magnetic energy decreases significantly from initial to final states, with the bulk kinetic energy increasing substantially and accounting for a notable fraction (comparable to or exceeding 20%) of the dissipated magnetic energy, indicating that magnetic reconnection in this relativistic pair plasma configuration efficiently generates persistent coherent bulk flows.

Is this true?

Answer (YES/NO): NO